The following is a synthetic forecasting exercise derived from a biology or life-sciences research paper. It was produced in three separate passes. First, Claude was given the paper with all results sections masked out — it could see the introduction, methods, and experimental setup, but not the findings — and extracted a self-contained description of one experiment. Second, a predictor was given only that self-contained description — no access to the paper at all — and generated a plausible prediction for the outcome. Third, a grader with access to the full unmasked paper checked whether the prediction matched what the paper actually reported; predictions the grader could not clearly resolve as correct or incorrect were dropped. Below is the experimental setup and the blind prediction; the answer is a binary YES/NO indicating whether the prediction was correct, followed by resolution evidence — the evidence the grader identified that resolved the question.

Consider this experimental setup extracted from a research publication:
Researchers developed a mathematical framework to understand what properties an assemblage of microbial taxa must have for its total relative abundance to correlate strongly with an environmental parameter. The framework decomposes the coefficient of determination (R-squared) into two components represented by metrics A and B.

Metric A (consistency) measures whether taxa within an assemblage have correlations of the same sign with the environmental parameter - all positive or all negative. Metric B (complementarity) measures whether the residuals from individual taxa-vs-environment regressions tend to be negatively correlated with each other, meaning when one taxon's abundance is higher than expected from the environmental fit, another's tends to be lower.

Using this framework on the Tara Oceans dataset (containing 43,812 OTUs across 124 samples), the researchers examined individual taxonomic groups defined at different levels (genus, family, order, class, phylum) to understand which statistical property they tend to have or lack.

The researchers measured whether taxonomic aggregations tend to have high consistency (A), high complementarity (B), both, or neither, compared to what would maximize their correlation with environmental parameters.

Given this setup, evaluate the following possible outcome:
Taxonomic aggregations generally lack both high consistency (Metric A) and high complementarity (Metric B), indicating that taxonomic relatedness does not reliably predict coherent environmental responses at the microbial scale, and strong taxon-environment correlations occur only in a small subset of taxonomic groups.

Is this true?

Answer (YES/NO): NO